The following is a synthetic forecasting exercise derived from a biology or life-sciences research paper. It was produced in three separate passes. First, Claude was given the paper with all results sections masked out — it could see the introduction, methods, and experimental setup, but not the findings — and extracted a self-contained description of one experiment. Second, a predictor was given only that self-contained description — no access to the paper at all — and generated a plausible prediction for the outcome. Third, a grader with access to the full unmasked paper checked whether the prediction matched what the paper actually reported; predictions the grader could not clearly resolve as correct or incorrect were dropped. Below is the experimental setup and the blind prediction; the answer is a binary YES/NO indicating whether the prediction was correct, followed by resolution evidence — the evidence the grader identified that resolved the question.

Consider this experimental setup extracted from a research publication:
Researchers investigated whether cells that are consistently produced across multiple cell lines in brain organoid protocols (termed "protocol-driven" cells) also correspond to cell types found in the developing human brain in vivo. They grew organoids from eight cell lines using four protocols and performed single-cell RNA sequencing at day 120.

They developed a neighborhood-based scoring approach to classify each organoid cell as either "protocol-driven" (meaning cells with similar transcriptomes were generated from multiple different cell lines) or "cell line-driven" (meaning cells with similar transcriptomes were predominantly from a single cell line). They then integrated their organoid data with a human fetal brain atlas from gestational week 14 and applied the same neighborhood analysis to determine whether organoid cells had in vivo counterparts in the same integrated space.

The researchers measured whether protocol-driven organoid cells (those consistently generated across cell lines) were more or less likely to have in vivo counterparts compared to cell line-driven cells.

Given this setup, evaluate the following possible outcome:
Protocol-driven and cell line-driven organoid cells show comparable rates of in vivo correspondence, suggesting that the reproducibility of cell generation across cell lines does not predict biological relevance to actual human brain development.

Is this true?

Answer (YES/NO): NO